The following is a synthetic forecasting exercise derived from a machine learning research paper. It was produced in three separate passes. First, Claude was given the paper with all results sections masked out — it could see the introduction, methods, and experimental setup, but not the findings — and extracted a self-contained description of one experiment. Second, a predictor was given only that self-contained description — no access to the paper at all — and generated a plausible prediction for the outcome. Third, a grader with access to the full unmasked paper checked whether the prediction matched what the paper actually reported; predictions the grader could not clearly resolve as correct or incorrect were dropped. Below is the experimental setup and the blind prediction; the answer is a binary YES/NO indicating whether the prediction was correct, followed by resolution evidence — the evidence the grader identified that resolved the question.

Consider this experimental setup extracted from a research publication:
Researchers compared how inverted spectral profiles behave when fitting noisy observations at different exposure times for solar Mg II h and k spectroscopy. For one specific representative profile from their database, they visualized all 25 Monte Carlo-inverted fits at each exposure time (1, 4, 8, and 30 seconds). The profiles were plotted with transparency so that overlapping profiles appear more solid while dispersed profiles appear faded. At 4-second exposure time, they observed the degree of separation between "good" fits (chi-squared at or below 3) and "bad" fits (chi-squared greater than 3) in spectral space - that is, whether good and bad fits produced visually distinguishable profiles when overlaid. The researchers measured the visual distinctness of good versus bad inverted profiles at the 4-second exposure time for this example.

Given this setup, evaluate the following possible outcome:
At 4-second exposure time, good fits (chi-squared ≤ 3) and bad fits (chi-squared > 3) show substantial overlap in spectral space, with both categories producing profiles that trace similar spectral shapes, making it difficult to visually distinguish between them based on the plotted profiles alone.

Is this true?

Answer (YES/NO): YES